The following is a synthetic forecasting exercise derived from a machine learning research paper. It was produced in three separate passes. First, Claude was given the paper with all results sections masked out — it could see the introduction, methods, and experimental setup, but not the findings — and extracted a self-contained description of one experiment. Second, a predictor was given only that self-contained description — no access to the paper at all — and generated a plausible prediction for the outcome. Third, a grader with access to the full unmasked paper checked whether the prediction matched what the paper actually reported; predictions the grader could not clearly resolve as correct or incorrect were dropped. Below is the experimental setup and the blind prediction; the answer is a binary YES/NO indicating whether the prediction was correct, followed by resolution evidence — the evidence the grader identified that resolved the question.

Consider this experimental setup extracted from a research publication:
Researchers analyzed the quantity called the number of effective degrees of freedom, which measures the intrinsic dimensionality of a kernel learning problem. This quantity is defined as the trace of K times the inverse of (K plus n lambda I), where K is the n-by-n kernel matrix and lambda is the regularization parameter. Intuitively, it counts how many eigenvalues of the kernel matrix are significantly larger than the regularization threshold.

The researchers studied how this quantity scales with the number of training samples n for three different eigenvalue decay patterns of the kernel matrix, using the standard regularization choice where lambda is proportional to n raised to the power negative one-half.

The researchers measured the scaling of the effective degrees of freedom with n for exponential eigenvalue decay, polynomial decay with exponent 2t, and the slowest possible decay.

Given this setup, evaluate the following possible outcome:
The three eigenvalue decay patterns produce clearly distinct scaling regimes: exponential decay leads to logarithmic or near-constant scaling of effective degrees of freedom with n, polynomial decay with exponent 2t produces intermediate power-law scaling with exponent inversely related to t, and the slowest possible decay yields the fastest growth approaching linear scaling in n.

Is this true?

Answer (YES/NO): NO